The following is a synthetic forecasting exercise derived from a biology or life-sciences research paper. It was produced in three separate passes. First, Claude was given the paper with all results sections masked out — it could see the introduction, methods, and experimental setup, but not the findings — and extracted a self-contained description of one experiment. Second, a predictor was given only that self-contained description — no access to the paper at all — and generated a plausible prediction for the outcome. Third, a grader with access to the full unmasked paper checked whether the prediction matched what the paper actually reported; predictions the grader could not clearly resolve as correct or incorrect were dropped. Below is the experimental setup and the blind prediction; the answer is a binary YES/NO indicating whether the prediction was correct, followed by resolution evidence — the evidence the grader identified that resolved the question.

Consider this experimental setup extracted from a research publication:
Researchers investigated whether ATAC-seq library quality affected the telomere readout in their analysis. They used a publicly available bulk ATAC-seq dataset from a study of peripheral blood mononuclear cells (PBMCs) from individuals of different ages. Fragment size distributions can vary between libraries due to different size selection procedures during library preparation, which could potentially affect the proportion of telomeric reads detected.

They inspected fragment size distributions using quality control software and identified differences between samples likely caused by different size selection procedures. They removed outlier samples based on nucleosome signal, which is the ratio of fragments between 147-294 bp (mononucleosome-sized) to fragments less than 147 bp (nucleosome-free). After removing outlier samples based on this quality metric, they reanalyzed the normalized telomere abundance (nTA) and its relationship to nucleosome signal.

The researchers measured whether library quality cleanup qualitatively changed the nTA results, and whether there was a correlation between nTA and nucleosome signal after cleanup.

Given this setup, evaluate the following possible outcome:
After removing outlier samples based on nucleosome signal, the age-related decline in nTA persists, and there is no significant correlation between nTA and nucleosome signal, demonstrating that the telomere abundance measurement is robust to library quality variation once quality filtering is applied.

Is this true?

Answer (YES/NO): NO